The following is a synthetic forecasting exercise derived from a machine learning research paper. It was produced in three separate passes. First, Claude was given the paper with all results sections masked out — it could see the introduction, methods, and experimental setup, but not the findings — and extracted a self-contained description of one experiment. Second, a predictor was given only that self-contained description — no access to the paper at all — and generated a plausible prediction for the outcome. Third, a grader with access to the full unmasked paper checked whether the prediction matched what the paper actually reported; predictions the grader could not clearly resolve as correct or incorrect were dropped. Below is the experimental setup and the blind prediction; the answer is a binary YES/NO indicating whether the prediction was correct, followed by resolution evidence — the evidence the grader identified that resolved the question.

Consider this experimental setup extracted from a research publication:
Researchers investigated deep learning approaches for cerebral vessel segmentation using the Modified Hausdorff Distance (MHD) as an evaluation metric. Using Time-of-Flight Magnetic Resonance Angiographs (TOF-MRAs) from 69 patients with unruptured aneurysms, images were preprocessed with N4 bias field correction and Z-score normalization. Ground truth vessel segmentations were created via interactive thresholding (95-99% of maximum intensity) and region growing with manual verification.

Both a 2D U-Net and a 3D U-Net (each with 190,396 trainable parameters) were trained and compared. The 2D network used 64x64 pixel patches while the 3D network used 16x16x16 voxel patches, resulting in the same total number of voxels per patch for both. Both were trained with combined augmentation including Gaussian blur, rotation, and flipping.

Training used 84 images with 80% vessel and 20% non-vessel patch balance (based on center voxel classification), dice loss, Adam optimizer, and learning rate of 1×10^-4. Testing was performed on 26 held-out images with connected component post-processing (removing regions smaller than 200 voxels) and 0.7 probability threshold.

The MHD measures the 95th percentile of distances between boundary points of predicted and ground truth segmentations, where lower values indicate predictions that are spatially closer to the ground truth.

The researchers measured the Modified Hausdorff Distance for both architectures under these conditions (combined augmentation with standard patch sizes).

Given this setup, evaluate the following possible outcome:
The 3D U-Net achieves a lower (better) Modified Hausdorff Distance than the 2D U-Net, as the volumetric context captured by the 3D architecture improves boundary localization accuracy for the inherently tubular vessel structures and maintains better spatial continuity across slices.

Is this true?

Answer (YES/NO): NO